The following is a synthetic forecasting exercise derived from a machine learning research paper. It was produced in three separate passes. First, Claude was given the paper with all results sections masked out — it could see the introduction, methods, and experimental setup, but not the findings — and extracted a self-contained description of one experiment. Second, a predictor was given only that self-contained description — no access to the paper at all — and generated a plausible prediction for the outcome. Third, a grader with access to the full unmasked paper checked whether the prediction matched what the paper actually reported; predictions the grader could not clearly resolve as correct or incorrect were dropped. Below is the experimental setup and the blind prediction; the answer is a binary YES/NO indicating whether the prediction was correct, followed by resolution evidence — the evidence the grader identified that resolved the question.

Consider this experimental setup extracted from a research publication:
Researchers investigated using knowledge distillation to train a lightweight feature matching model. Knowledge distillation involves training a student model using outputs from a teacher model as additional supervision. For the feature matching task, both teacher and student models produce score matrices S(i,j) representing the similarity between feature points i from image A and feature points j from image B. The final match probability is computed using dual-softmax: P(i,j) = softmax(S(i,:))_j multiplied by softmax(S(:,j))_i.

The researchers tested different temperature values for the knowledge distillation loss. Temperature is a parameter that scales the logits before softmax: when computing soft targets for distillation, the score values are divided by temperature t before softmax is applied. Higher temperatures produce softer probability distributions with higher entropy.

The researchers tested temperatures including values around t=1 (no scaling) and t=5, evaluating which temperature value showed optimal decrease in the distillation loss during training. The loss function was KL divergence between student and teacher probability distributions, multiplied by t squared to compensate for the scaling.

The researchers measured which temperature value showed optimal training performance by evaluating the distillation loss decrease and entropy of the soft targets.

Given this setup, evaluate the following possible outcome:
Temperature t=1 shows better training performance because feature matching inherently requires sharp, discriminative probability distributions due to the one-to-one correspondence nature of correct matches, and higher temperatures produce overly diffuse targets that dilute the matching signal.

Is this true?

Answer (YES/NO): NO